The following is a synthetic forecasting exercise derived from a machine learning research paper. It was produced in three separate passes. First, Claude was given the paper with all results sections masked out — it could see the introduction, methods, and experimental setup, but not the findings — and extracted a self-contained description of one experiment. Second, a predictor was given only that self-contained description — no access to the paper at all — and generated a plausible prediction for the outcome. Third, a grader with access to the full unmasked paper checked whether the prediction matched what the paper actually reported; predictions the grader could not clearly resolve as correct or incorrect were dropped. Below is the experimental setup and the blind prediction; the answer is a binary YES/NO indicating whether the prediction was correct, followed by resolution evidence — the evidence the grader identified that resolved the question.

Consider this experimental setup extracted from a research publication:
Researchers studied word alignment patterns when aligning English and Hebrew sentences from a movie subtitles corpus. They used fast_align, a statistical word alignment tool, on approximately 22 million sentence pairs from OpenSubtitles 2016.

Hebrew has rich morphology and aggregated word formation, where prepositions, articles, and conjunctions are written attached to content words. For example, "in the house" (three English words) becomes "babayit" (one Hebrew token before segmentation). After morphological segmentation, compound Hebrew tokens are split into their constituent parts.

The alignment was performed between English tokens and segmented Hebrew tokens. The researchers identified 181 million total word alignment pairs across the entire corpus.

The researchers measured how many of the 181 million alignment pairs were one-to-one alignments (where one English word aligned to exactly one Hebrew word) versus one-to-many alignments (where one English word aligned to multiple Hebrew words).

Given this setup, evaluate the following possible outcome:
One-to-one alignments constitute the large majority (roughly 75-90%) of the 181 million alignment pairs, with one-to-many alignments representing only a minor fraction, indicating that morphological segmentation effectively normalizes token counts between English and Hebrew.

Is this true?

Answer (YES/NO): NO